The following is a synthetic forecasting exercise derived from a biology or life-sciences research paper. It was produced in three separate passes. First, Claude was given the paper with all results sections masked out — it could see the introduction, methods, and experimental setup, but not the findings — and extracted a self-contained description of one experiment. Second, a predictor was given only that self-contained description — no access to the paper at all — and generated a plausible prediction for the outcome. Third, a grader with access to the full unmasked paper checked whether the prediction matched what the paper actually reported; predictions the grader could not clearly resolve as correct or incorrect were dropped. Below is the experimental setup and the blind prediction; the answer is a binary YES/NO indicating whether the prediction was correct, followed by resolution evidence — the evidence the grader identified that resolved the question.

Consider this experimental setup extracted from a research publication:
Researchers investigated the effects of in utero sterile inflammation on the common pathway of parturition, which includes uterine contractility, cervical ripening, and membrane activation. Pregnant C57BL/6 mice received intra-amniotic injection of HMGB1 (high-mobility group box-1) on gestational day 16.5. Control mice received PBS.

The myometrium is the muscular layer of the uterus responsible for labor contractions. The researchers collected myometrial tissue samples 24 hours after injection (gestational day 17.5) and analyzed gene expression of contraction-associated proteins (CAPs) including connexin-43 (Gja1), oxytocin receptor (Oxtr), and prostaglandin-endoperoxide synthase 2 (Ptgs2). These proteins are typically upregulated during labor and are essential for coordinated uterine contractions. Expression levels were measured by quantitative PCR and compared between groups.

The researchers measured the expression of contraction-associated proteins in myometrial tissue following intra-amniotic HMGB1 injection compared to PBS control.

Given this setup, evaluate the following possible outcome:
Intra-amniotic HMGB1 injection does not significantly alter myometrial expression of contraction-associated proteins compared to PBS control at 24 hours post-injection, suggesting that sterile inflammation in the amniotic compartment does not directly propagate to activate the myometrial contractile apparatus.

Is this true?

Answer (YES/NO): YES